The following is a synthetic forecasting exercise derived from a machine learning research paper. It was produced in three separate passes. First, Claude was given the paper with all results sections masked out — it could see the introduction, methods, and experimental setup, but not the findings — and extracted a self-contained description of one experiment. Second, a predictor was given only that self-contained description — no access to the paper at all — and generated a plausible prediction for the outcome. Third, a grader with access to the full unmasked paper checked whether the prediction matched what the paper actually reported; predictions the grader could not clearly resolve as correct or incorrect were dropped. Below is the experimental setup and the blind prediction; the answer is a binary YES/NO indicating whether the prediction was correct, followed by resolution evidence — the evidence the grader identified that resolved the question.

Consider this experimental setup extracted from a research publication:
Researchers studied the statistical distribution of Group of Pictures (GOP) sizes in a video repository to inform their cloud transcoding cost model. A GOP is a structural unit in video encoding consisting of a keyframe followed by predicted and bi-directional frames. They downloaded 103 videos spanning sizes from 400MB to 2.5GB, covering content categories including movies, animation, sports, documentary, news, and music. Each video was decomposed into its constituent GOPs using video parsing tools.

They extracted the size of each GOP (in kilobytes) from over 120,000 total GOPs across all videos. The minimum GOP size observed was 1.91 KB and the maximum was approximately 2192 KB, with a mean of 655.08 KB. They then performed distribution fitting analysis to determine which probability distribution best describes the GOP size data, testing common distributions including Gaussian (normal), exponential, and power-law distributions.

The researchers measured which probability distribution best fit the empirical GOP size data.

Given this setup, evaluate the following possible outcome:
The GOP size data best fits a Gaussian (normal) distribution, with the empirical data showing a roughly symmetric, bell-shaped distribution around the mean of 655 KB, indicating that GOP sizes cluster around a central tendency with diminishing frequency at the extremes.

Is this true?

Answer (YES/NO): YES